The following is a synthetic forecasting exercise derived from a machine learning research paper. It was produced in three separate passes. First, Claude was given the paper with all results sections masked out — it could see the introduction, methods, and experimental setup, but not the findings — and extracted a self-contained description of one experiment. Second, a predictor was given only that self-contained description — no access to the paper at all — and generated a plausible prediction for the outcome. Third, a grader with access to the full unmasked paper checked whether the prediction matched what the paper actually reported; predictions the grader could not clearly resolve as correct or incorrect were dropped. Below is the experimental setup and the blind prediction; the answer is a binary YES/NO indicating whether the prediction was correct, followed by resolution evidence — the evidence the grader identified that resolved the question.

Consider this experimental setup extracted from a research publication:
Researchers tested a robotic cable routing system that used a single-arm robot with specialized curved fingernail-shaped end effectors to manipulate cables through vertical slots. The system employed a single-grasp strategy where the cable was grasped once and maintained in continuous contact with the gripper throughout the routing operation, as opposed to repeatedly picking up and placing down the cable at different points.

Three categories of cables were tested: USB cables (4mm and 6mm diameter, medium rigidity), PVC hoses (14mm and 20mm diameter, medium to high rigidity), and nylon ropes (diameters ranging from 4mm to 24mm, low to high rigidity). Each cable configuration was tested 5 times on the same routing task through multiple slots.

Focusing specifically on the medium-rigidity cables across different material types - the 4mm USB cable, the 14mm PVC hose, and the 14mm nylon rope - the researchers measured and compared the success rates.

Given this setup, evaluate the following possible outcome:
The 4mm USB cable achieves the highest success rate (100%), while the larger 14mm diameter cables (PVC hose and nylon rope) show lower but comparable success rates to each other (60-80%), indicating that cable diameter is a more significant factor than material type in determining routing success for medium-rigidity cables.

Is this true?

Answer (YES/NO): NO